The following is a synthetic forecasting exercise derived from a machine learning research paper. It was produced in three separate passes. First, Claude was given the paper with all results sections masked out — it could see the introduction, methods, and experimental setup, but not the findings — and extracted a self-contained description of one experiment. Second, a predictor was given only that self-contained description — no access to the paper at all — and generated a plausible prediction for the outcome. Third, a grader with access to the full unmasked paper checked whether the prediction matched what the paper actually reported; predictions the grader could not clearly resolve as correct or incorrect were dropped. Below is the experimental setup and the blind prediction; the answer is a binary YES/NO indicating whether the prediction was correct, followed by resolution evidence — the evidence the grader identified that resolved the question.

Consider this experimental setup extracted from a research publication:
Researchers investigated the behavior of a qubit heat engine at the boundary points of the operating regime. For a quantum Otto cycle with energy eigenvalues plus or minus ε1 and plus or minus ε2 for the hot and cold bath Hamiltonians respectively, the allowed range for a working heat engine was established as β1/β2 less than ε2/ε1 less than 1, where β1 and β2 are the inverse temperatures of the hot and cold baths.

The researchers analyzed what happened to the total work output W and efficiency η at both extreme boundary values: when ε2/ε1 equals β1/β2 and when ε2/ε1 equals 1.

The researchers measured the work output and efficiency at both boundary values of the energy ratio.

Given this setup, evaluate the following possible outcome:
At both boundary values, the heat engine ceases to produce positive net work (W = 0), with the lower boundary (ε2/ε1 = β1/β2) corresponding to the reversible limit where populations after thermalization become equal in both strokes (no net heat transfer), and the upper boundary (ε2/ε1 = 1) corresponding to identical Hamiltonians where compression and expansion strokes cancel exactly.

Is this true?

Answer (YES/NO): YES